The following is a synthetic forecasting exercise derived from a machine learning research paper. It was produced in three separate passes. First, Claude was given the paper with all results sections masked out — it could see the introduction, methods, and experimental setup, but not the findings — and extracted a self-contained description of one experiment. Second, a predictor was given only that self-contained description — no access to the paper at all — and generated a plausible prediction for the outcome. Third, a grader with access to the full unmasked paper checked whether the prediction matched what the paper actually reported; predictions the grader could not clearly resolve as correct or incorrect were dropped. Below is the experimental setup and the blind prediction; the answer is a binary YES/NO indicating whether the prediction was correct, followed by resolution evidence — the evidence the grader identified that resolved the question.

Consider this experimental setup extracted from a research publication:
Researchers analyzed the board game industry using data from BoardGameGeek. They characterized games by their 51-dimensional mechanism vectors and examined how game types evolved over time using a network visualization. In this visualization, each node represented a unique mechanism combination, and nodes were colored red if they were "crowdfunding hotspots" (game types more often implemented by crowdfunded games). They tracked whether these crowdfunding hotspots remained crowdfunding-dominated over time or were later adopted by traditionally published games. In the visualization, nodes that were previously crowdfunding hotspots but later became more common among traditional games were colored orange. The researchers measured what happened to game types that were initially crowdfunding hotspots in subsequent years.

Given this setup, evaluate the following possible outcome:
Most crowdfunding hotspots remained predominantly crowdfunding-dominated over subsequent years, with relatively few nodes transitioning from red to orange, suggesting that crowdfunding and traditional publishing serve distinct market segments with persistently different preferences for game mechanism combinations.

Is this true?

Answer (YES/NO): NO